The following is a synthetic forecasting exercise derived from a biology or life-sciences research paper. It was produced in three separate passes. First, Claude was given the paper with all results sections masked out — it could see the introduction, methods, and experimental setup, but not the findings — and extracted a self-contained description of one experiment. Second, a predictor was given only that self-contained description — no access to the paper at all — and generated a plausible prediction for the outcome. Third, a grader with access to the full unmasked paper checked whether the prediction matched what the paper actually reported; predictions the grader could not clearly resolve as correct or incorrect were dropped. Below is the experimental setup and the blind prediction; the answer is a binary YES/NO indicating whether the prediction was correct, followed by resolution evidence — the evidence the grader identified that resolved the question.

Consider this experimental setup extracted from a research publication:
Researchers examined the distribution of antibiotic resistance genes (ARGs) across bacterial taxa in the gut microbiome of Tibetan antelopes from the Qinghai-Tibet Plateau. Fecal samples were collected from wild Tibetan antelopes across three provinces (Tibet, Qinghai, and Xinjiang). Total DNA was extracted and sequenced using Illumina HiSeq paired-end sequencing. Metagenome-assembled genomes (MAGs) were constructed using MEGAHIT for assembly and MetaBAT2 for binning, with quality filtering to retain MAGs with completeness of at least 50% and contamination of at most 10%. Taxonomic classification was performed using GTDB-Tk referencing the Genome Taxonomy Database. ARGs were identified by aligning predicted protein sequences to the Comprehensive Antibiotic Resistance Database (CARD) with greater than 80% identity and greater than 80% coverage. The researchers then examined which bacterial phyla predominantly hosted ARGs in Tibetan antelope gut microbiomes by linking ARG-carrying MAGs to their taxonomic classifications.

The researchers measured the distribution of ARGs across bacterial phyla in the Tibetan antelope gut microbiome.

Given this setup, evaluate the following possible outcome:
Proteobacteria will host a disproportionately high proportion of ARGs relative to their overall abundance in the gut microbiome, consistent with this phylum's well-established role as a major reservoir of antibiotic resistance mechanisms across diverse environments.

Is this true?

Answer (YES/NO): YES